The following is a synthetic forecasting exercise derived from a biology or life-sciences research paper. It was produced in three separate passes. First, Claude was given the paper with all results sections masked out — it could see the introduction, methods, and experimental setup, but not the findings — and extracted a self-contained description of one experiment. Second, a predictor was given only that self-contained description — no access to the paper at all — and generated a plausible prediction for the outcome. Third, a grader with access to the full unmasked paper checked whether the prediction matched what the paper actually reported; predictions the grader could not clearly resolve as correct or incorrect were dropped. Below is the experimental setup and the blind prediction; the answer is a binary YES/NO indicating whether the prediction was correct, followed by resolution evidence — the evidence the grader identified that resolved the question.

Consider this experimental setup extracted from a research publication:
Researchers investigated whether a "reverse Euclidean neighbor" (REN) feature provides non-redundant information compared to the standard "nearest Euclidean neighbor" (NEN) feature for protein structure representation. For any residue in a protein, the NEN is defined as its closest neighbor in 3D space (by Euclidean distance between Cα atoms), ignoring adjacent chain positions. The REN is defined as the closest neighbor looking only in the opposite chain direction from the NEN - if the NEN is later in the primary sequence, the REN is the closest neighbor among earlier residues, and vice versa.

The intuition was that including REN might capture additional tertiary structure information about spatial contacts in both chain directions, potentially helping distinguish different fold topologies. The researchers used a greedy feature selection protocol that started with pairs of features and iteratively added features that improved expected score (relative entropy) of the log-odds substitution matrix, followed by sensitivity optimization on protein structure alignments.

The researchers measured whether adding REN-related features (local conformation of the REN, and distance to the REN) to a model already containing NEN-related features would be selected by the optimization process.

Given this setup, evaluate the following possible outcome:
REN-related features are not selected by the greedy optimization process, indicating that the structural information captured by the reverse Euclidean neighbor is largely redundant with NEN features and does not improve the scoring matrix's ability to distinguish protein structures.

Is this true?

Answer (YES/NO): NO